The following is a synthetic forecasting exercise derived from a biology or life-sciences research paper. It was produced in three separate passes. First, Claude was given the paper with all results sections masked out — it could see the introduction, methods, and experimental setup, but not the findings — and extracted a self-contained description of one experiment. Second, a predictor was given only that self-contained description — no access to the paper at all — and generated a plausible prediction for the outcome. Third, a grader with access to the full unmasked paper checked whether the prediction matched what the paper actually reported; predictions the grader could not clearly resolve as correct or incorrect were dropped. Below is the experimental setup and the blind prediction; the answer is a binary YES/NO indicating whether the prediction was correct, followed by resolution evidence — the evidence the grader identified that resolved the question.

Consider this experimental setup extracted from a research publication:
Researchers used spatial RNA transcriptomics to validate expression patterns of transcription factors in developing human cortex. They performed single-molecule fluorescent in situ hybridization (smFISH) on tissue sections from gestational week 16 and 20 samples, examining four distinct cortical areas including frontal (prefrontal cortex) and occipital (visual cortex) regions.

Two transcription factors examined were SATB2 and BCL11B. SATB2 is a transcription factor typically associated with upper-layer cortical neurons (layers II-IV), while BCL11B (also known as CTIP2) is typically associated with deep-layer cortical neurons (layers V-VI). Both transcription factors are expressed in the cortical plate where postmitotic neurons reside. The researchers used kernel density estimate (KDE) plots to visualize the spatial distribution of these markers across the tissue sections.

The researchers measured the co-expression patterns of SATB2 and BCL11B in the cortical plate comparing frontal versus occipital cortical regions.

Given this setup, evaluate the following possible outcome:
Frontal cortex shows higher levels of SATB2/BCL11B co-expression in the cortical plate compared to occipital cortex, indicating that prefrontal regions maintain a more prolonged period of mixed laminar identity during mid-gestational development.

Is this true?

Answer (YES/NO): YES